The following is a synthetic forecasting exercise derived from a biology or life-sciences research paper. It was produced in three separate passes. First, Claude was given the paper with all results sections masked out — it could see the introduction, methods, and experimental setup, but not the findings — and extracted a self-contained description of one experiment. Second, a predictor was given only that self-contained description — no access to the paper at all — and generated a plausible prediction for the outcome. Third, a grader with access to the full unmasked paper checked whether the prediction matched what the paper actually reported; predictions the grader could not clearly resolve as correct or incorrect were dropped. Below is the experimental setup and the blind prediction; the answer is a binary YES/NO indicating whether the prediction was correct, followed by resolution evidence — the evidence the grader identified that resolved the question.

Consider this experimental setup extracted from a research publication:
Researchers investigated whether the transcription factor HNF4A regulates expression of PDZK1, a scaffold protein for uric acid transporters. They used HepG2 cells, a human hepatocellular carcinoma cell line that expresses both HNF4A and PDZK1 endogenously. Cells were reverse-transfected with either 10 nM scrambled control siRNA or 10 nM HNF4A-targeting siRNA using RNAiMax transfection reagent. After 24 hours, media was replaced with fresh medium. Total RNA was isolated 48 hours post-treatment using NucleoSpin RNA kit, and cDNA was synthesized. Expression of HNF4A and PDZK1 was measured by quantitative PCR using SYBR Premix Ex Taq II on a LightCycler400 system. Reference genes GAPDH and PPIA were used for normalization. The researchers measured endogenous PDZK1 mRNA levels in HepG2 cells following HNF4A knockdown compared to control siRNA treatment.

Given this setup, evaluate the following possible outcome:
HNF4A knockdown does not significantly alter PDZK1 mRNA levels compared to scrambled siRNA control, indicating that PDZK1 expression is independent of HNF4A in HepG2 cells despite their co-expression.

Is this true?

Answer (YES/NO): NO